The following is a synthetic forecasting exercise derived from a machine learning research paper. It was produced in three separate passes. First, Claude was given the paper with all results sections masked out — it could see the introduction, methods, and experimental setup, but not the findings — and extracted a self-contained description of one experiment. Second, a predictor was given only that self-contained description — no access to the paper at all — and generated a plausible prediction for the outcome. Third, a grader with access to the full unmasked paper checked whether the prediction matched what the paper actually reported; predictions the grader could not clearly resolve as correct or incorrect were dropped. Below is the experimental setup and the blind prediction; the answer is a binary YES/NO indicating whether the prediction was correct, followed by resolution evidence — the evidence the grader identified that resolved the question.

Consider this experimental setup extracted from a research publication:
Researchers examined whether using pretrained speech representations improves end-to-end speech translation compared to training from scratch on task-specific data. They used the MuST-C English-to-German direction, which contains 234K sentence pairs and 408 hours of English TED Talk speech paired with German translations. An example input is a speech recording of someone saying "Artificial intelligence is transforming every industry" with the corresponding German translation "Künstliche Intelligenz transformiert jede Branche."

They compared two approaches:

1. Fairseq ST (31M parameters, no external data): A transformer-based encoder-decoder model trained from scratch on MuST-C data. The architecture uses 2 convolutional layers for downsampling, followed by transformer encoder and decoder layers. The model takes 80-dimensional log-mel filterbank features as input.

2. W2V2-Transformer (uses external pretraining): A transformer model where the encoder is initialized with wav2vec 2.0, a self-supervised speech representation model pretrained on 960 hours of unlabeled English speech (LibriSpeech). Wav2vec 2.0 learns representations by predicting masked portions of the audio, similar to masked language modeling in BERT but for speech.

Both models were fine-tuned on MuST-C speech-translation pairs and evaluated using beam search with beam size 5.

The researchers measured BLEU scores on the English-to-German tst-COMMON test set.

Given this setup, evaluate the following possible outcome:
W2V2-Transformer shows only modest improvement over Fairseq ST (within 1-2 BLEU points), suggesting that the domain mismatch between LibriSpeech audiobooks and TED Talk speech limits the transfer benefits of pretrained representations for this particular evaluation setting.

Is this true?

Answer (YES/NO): NO